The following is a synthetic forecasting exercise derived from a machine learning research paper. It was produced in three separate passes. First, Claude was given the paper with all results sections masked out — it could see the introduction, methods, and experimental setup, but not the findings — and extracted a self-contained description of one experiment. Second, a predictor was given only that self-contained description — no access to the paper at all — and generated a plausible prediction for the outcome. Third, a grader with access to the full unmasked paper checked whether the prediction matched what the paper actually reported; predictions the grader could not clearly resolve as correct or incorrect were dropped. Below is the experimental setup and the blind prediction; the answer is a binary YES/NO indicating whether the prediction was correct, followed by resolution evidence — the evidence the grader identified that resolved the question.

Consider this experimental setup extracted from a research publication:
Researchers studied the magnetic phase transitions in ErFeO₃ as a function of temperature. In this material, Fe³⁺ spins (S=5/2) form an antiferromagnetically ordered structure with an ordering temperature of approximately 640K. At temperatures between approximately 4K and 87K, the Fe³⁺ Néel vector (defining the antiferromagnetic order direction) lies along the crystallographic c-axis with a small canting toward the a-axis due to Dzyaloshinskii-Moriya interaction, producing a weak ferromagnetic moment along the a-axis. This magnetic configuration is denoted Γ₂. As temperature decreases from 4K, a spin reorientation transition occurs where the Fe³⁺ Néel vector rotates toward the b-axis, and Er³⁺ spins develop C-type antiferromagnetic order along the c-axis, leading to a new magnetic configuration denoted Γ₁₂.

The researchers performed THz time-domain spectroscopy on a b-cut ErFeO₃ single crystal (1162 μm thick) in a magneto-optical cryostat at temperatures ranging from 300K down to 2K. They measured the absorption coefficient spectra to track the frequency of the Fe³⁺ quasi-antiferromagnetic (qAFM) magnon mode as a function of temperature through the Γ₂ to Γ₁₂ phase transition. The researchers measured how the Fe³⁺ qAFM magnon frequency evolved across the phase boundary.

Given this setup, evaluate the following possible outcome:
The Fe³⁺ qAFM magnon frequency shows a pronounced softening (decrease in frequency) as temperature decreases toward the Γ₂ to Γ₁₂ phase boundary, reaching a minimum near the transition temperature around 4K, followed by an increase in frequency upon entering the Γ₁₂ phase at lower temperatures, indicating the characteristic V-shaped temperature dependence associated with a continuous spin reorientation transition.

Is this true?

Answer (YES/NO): NO